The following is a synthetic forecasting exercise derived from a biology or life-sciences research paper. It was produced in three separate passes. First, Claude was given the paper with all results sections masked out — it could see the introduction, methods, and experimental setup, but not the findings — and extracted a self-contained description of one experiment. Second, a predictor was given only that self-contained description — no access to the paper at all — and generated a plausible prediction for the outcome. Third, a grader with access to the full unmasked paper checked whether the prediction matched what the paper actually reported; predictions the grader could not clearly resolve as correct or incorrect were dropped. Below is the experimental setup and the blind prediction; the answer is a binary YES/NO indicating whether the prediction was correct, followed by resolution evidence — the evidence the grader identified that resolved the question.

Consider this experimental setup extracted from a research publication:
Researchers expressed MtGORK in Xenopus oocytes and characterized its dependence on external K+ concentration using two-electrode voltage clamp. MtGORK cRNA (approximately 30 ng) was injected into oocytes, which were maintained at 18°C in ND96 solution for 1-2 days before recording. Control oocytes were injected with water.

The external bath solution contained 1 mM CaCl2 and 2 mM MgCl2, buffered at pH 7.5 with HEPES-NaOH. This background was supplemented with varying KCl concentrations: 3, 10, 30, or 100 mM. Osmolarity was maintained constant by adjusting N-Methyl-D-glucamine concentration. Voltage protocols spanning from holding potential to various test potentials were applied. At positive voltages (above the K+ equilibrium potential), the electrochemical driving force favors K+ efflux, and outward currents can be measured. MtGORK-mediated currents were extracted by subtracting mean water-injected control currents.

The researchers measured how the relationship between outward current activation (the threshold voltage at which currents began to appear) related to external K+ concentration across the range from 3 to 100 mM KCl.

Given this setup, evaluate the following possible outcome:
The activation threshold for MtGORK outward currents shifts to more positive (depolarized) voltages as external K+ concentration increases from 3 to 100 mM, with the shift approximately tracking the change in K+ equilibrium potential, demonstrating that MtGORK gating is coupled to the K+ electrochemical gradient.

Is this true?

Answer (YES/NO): YES